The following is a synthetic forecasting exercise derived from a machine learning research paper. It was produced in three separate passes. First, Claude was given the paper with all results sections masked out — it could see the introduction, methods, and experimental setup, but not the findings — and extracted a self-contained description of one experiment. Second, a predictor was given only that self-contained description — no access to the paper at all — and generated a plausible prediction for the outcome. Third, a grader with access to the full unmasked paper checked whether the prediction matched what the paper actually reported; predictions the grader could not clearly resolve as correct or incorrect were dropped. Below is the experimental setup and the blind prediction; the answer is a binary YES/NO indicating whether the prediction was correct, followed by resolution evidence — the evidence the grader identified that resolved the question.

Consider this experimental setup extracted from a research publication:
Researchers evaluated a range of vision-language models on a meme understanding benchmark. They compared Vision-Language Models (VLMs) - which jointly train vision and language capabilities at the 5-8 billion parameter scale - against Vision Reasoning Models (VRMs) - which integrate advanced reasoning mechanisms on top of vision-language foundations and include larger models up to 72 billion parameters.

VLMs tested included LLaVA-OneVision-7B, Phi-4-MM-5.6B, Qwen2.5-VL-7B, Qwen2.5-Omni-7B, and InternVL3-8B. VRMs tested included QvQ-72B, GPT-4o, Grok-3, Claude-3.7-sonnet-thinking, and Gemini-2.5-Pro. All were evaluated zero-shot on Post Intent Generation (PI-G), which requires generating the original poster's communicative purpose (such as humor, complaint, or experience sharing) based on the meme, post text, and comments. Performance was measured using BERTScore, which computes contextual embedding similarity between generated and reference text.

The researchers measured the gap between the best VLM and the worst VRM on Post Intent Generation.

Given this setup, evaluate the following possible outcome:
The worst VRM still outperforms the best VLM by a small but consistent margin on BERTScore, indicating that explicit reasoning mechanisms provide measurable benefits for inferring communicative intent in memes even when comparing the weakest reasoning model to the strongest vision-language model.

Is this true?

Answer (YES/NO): YES